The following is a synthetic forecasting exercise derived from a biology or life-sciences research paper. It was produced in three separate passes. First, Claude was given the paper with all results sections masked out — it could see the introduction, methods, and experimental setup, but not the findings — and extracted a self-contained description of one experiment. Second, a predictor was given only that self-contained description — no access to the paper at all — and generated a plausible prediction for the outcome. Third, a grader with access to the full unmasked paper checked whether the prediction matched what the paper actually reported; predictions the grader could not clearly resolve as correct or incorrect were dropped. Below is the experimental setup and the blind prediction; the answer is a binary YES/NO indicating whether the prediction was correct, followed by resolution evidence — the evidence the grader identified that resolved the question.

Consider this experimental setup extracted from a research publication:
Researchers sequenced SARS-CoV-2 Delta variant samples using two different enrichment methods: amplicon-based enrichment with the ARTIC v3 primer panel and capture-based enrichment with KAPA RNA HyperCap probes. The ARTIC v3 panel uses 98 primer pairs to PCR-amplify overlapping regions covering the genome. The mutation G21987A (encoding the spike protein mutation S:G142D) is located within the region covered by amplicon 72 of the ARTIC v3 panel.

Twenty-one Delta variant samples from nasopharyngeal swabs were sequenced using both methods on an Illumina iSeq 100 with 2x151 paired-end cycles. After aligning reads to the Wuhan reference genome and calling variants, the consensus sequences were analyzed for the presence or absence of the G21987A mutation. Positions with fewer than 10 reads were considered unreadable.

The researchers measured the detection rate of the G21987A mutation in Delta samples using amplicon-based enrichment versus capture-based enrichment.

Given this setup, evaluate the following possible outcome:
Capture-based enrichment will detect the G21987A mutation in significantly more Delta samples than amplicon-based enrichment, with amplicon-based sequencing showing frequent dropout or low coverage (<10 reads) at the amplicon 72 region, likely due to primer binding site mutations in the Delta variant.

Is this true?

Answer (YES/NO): YES